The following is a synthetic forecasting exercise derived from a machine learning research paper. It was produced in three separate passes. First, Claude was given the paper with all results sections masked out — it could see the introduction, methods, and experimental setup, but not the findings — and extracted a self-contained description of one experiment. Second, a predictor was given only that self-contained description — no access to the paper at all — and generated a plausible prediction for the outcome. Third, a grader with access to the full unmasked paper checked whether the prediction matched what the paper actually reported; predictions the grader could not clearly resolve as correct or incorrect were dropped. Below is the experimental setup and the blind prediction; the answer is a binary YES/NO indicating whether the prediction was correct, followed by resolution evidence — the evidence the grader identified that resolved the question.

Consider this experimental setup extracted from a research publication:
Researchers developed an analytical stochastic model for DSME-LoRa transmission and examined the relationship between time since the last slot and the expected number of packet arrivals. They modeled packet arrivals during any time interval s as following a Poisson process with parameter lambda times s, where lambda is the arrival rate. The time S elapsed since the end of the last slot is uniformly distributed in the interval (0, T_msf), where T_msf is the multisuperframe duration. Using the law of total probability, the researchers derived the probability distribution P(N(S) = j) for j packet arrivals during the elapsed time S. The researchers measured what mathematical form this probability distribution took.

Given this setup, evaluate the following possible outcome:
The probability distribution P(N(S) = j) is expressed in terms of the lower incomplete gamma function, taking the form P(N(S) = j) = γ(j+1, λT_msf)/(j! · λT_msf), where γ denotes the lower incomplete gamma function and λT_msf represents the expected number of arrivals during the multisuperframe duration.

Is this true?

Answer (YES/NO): YES